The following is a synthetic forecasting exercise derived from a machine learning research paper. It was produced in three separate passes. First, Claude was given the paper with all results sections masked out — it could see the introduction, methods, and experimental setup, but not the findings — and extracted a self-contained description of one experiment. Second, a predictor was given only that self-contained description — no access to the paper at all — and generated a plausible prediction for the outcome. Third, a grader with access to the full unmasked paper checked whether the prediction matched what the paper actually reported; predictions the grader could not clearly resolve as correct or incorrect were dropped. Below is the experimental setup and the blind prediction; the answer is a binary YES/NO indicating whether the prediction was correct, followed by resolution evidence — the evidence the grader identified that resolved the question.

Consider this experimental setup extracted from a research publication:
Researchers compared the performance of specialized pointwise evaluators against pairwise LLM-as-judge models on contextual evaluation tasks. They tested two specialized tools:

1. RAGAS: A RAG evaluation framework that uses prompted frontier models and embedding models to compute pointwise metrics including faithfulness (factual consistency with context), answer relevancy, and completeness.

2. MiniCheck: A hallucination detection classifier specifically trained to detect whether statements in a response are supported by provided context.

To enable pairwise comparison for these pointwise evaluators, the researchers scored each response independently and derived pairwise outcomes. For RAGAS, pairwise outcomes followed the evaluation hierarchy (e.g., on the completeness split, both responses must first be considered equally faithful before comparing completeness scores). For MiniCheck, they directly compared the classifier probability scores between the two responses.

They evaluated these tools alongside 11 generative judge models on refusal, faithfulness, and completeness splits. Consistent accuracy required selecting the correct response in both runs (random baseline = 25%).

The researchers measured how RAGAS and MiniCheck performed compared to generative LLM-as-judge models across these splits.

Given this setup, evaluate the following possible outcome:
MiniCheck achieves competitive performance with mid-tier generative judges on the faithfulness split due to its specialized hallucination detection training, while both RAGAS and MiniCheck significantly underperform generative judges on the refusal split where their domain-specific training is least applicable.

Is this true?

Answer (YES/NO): NO